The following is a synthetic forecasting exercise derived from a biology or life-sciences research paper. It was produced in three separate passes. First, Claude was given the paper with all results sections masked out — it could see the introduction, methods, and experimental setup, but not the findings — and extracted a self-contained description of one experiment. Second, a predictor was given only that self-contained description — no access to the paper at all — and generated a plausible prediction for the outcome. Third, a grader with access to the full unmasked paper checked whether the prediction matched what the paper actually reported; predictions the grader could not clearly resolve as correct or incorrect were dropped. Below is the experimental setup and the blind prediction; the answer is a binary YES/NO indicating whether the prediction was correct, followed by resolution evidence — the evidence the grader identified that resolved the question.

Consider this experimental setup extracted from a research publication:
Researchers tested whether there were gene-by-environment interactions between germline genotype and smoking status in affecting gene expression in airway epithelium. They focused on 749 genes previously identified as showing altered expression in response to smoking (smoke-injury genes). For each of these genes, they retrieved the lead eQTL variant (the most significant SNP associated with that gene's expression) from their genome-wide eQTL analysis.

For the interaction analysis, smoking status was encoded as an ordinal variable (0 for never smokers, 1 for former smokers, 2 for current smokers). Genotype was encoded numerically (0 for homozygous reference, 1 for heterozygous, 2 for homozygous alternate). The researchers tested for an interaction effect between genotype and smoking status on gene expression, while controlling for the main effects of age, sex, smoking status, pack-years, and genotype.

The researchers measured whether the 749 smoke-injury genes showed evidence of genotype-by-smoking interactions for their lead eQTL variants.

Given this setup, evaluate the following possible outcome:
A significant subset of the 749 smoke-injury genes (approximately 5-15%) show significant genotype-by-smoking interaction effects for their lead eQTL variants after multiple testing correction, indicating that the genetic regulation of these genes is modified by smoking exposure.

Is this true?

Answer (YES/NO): NO